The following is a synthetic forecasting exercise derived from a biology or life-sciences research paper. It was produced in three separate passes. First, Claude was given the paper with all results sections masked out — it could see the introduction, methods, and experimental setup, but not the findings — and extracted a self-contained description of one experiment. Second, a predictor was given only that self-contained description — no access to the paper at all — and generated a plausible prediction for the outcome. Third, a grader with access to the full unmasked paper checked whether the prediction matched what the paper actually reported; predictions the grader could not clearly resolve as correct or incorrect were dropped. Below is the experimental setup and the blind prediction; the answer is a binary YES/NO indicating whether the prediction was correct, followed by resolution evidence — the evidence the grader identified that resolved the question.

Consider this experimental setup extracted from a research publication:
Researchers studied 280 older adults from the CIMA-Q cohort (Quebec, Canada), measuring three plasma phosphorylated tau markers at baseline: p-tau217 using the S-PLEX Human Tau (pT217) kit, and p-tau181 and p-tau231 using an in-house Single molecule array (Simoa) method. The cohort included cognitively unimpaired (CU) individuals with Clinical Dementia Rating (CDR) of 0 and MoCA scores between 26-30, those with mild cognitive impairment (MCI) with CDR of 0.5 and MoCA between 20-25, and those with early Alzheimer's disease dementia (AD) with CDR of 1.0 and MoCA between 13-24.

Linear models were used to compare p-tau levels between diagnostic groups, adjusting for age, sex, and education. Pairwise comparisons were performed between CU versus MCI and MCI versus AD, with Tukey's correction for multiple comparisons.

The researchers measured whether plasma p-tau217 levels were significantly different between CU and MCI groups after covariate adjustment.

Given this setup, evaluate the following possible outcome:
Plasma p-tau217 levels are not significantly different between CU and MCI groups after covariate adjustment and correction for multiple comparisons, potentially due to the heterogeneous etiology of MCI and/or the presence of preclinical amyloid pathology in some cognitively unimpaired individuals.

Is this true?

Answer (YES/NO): YES